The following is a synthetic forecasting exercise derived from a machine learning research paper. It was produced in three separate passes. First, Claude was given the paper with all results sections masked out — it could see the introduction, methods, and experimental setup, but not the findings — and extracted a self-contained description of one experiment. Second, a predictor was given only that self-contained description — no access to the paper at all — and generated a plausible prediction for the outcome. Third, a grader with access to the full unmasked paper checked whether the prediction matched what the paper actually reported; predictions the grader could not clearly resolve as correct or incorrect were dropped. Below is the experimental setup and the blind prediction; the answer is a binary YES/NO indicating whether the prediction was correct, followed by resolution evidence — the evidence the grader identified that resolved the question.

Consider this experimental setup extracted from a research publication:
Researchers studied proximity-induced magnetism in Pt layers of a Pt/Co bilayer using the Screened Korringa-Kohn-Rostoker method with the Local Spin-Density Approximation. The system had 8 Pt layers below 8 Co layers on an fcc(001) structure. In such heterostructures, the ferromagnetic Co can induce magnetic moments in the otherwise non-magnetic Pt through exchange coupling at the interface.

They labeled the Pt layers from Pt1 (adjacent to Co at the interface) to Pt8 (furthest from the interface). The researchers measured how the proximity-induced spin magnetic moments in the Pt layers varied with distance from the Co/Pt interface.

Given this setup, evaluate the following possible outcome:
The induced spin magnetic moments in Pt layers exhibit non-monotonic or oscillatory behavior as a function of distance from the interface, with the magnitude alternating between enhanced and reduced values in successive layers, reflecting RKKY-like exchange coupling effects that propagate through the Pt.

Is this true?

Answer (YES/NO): NO